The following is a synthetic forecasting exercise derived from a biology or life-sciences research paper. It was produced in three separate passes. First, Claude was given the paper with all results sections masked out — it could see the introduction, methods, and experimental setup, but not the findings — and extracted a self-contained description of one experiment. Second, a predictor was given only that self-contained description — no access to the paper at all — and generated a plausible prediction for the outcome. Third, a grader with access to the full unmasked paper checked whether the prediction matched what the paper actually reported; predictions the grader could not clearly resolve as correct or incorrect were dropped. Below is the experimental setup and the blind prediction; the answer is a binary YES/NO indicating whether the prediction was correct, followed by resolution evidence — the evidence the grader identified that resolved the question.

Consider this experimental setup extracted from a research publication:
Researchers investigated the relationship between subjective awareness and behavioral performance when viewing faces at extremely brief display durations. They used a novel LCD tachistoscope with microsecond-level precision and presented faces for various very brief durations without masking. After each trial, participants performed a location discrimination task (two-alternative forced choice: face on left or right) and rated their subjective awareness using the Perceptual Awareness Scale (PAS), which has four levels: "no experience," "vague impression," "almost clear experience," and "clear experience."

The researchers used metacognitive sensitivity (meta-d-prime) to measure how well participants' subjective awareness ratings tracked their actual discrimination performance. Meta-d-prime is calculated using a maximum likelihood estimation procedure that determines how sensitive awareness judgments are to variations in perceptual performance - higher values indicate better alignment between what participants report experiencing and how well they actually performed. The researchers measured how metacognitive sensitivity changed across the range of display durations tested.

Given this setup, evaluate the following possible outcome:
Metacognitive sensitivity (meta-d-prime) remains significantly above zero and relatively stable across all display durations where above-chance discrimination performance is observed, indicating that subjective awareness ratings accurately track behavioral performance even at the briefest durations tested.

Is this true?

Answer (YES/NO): NO